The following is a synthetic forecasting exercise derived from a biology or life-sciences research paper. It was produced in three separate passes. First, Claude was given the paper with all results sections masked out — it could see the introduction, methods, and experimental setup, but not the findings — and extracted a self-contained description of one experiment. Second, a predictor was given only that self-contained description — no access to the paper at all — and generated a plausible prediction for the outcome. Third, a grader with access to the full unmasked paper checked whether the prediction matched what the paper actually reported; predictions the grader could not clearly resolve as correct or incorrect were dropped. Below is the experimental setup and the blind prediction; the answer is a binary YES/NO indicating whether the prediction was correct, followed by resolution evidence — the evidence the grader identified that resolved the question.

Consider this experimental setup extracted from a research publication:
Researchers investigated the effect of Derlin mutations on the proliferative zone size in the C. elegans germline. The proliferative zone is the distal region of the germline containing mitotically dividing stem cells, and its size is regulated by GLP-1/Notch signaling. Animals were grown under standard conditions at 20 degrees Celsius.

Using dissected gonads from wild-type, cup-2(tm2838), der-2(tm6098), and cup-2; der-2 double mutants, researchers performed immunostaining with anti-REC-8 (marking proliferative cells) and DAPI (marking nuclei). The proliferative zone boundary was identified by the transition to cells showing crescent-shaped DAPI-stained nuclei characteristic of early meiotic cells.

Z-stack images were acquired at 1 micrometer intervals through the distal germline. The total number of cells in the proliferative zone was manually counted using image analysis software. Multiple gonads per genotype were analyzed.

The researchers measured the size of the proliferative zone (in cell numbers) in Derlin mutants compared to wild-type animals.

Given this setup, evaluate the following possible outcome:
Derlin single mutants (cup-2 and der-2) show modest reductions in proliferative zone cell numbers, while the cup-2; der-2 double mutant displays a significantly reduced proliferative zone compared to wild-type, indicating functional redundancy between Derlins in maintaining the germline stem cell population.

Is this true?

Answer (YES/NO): NO